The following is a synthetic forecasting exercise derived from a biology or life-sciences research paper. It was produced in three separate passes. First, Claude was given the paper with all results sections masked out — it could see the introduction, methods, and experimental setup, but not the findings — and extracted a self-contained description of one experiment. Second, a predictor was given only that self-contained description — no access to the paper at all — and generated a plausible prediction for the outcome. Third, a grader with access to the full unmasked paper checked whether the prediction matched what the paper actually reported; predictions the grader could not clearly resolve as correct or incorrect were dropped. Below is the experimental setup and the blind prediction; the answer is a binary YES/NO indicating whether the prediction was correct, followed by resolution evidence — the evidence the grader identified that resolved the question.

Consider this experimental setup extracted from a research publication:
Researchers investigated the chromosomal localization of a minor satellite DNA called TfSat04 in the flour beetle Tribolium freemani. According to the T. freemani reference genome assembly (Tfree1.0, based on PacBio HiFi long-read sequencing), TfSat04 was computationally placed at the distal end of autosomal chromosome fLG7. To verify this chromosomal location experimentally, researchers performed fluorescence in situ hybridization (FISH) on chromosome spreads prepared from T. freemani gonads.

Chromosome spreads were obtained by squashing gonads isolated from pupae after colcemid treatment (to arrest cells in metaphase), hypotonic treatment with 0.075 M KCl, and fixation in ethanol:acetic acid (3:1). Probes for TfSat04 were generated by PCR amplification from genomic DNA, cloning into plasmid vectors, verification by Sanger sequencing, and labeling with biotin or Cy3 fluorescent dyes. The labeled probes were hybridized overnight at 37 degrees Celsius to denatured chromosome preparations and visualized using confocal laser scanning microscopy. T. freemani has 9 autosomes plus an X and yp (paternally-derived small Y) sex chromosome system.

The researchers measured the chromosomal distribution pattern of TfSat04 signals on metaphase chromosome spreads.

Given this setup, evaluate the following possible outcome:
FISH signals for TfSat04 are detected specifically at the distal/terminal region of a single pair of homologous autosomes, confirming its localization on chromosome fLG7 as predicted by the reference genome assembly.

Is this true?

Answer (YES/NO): NO